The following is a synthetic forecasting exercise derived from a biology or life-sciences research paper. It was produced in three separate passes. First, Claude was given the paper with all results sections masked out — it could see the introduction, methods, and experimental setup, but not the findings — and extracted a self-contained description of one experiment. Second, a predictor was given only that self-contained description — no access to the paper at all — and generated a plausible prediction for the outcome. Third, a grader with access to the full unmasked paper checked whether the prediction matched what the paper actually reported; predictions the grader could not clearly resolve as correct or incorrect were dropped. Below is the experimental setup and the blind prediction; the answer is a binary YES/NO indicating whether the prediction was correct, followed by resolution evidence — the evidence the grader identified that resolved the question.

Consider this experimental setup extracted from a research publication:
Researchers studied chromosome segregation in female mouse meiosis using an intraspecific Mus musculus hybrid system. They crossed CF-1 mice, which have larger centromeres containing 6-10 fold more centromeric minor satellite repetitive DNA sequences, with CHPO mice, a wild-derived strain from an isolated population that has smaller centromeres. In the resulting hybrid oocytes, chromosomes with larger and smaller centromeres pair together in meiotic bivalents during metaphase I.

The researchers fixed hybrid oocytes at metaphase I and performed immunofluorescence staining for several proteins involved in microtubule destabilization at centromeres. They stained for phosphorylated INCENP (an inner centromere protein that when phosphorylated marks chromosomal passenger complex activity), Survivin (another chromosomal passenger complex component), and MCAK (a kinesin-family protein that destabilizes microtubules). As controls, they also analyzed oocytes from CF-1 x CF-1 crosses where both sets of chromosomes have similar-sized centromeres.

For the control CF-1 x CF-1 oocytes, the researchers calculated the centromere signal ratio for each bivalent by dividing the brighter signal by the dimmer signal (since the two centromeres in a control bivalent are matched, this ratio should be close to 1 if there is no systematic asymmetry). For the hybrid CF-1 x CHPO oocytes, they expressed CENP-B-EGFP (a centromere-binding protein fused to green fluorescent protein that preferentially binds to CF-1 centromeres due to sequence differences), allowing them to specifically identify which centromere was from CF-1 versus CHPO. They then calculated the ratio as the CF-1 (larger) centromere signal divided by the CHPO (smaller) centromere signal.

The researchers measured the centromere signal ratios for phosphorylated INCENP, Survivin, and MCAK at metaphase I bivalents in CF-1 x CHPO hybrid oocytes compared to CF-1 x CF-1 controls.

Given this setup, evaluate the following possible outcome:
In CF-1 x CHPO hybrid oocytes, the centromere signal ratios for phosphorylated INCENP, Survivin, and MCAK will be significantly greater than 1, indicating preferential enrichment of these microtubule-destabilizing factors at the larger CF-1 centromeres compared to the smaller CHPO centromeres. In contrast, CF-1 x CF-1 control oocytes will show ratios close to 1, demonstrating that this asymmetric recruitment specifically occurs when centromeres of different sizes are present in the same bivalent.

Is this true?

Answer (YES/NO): YES